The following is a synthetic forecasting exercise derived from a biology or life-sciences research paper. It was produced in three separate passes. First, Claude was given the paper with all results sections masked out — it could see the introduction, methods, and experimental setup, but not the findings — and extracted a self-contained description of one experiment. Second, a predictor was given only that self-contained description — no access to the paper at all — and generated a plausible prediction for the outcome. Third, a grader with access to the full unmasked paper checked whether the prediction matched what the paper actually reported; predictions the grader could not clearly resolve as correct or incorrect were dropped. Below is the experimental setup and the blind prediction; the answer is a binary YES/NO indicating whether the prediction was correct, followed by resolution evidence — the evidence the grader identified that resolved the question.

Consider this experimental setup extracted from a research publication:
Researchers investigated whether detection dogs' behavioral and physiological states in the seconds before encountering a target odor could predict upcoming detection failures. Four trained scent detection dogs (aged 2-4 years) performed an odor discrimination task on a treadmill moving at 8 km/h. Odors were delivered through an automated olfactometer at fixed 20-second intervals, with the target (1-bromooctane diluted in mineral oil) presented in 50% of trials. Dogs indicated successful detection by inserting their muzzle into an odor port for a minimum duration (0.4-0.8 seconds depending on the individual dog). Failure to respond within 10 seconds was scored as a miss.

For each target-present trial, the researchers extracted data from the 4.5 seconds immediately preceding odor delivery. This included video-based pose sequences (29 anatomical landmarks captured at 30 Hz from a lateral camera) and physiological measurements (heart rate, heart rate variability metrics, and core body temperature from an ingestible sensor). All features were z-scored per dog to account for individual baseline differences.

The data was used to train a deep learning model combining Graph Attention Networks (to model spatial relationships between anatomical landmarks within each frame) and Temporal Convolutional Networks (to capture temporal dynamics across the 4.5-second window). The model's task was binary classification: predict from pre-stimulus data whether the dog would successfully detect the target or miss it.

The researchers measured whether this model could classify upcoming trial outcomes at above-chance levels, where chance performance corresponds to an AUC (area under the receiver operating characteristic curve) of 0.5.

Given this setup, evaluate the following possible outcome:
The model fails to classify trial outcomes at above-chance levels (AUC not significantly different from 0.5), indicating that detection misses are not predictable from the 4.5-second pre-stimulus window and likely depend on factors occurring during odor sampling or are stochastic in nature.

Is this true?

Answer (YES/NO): NO